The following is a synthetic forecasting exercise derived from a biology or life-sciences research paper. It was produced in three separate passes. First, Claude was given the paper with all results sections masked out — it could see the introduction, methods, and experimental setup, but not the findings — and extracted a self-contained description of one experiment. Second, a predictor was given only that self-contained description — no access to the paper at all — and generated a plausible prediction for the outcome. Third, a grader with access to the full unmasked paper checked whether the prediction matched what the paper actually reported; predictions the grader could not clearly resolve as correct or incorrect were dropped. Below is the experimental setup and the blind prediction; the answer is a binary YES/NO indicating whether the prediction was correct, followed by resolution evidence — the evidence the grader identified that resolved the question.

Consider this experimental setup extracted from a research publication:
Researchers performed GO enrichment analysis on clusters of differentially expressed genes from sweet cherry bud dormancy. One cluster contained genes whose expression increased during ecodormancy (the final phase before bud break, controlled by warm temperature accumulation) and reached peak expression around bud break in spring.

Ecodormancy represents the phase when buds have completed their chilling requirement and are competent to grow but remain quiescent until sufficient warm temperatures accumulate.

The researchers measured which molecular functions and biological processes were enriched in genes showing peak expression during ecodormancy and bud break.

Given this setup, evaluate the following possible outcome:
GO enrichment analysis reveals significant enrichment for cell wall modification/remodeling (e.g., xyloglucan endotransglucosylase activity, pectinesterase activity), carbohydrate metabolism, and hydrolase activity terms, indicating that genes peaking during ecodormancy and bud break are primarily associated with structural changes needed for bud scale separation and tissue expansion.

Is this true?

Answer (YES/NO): NO